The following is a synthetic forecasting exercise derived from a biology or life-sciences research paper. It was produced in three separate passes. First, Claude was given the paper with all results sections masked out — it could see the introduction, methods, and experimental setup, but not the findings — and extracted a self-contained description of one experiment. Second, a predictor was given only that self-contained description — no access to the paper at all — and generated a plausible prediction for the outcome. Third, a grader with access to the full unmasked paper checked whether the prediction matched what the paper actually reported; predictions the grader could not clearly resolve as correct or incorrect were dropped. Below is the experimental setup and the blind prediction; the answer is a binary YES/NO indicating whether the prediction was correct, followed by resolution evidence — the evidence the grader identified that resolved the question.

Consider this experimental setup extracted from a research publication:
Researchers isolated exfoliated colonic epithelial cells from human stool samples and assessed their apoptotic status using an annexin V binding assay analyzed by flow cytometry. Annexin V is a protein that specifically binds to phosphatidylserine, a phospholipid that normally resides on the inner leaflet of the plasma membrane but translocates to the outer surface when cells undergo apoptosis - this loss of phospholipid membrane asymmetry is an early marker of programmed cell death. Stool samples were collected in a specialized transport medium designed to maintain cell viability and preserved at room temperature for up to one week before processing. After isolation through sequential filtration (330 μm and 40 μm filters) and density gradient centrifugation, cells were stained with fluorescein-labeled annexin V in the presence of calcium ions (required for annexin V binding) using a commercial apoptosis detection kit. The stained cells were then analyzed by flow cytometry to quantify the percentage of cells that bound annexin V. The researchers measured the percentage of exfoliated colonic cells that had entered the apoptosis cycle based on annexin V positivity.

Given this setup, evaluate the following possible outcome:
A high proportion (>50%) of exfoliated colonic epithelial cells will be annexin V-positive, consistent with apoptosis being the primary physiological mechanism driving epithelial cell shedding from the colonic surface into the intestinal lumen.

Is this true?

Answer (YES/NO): NO